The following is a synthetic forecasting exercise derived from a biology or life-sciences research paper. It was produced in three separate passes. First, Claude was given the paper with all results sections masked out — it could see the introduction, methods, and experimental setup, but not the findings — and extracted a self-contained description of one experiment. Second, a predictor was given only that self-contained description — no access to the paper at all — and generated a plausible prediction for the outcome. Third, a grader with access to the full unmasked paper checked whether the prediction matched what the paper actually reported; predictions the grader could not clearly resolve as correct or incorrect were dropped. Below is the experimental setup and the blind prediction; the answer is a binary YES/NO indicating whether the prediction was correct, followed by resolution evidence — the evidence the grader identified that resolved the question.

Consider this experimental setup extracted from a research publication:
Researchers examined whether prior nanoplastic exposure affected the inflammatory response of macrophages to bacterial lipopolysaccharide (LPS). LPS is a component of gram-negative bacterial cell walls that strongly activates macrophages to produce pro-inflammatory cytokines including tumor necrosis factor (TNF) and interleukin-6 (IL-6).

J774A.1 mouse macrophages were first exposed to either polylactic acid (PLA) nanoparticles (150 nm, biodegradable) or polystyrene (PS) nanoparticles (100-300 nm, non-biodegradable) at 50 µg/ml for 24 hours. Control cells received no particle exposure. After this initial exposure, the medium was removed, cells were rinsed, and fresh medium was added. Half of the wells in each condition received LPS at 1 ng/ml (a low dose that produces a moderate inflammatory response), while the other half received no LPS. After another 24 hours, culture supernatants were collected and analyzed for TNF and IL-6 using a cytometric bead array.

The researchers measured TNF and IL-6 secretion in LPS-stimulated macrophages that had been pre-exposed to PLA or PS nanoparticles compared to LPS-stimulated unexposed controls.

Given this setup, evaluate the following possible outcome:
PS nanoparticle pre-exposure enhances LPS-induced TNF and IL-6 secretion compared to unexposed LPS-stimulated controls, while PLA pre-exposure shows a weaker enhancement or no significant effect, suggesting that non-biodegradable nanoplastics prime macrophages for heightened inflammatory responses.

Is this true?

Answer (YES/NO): NO